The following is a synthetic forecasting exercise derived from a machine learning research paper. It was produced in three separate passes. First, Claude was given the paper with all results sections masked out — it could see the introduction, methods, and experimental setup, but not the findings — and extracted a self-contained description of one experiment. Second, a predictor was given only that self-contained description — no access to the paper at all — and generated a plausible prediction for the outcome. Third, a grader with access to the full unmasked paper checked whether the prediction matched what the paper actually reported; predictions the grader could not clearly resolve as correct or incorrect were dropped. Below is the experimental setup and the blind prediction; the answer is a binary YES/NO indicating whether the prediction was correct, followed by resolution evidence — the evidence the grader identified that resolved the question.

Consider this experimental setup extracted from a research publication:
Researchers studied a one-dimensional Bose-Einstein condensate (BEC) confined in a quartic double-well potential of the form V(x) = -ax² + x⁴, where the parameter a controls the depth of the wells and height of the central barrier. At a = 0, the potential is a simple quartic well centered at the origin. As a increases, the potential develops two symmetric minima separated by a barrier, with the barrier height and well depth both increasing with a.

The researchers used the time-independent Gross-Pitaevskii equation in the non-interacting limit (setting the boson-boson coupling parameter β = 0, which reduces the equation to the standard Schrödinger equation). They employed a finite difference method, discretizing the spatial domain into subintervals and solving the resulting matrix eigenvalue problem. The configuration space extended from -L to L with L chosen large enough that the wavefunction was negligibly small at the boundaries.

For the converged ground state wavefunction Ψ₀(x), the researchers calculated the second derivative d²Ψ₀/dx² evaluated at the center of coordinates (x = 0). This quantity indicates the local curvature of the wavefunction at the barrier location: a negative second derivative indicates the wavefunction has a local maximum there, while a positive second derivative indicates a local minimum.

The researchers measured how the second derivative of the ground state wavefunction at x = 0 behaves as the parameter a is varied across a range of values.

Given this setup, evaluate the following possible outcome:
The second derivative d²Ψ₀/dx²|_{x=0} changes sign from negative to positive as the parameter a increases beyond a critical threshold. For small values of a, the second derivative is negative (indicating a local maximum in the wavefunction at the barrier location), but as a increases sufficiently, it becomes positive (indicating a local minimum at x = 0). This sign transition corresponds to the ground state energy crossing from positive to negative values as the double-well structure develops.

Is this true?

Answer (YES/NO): YES